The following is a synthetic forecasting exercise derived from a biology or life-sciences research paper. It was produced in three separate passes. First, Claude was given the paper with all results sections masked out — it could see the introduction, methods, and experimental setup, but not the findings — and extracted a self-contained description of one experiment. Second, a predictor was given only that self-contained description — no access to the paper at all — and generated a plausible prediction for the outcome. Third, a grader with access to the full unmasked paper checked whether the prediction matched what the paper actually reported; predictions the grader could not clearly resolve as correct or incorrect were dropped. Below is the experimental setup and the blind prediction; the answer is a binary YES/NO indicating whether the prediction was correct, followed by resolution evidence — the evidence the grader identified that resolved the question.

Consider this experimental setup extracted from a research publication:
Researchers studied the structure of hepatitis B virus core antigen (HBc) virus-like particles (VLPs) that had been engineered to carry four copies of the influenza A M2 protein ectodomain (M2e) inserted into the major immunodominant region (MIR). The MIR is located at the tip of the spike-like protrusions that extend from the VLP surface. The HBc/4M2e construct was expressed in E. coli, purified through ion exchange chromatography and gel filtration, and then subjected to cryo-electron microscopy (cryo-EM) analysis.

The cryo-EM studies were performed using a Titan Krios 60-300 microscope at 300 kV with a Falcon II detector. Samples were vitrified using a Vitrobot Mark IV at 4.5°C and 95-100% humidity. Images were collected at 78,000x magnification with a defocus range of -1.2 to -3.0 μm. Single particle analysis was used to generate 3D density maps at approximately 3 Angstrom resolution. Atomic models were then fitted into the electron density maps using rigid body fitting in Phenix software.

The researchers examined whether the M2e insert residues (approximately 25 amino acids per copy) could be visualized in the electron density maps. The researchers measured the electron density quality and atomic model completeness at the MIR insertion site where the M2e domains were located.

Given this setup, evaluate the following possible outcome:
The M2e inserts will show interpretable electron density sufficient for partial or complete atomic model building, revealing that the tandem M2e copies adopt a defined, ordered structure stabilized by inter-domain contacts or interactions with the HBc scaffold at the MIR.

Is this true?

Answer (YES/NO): NO